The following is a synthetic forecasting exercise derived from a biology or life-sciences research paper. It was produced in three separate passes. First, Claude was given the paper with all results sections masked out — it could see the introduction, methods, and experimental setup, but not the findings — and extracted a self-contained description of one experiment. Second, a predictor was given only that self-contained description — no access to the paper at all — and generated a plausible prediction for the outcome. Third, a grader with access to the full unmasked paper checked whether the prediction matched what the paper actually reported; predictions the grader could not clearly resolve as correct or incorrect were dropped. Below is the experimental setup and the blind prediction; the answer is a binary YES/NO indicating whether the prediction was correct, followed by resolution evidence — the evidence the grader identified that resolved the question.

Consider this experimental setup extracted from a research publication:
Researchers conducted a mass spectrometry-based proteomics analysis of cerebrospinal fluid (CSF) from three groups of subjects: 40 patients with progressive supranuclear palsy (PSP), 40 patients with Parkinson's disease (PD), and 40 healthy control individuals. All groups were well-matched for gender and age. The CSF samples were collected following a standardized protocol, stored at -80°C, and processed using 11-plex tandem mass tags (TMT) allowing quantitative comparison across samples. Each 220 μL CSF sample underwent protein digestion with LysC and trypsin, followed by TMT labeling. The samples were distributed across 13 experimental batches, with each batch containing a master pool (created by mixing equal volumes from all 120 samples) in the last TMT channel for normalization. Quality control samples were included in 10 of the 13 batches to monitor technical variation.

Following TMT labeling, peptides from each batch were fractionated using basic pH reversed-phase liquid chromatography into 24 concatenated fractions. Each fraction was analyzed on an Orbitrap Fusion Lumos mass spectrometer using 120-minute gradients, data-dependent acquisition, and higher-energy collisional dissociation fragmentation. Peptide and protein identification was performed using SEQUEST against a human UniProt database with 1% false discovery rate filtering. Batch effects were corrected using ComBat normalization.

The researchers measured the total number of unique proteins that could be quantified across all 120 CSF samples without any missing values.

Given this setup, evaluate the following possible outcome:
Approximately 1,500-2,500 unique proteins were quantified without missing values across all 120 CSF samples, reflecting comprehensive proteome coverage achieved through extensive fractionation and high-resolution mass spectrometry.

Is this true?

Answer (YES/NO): NO